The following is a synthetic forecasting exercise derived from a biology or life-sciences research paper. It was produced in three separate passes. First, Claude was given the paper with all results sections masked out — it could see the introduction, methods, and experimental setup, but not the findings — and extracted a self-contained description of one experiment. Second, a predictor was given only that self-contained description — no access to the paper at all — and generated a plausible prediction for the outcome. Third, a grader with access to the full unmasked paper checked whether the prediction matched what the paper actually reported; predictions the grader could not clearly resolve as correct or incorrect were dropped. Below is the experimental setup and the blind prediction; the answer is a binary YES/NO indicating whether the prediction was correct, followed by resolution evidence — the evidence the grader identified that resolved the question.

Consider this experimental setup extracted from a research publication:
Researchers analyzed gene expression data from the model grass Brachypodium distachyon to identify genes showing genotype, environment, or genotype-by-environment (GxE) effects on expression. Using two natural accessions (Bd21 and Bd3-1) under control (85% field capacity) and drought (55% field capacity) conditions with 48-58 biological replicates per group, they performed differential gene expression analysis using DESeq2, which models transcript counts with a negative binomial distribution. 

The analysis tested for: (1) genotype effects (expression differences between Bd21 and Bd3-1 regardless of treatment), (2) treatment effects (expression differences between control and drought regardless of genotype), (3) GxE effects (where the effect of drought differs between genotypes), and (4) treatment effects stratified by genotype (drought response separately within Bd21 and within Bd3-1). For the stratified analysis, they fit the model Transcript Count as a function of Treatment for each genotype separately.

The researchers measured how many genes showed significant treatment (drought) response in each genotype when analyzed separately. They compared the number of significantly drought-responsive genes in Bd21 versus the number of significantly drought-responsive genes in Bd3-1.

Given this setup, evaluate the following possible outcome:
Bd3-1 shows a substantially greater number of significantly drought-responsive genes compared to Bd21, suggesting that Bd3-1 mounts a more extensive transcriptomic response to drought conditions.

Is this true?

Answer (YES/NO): NO